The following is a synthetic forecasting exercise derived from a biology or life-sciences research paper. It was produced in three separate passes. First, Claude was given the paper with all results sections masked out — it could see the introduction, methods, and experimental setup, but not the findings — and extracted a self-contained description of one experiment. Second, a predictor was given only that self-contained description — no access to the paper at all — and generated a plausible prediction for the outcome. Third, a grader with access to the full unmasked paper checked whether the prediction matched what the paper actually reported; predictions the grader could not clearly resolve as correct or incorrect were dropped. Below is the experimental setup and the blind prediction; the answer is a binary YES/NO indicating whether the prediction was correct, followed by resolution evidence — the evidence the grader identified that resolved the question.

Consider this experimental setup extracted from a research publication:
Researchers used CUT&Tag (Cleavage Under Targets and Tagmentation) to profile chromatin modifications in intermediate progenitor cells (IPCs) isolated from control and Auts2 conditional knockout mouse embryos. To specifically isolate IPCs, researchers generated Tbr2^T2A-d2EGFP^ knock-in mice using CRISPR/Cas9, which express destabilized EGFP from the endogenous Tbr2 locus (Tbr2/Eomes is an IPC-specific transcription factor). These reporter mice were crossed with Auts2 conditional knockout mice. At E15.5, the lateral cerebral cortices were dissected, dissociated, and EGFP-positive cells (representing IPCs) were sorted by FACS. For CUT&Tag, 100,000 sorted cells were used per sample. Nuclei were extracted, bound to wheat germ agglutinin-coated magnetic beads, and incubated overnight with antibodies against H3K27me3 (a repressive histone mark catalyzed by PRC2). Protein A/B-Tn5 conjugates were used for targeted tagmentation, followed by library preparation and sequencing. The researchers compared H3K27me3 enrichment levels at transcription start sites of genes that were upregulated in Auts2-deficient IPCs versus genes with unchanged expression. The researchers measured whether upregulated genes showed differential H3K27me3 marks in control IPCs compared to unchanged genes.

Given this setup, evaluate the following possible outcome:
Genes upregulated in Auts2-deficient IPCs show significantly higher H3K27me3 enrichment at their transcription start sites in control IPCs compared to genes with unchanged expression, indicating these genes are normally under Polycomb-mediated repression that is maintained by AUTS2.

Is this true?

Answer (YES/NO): YES